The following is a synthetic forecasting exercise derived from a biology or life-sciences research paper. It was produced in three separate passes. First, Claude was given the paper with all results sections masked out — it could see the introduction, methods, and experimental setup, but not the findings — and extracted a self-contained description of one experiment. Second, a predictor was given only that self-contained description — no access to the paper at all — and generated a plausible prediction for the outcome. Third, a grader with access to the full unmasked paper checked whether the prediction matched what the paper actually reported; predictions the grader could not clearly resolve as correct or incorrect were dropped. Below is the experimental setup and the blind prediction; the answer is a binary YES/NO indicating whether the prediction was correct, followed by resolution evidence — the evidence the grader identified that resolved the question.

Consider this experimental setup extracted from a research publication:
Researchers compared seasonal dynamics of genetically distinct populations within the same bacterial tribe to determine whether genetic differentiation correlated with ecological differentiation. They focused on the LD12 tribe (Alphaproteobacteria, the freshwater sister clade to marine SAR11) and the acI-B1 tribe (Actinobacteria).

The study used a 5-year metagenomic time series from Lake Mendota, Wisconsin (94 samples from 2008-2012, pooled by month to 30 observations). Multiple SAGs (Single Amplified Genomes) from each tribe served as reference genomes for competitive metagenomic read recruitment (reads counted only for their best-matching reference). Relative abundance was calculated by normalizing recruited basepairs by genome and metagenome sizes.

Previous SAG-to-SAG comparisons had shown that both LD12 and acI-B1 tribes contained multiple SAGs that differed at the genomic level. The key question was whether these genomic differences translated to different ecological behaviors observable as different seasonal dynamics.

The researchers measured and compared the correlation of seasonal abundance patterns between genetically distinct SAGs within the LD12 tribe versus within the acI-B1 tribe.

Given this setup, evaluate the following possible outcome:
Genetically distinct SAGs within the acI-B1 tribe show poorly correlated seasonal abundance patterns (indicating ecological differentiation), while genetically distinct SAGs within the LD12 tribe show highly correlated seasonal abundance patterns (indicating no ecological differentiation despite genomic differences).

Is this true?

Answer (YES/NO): YES